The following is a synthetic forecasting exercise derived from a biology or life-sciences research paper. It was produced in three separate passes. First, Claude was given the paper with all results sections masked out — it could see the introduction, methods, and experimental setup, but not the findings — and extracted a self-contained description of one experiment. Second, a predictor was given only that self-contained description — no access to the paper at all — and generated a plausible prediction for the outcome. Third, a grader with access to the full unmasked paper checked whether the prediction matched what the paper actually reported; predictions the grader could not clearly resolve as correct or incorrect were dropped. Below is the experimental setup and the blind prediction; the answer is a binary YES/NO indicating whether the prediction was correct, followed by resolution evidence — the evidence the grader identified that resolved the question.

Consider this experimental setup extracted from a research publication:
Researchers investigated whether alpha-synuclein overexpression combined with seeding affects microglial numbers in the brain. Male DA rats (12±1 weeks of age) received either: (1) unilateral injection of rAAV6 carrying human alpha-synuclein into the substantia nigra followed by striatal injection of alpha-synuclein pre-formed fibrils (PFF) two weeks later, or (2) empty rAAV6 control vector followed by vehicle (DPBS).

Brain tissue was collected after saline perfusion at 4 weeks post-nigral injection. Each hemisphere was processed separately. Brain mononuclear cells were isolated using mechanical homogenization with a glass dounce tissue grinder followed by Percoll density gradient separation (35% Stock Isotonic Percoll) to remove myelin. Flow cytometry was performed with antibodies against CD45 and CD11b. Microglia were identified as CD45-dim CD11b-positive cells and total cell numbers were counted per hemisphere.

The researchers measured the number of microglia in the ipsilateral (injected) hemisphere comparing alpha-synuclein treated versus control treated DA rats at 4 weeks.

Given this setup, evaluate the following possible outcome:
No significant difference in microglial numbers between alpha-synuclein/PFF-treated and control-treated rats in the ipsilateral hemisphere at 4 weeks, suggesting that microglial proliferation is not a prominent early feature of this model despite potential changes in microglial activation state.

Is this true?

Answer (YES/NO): YES